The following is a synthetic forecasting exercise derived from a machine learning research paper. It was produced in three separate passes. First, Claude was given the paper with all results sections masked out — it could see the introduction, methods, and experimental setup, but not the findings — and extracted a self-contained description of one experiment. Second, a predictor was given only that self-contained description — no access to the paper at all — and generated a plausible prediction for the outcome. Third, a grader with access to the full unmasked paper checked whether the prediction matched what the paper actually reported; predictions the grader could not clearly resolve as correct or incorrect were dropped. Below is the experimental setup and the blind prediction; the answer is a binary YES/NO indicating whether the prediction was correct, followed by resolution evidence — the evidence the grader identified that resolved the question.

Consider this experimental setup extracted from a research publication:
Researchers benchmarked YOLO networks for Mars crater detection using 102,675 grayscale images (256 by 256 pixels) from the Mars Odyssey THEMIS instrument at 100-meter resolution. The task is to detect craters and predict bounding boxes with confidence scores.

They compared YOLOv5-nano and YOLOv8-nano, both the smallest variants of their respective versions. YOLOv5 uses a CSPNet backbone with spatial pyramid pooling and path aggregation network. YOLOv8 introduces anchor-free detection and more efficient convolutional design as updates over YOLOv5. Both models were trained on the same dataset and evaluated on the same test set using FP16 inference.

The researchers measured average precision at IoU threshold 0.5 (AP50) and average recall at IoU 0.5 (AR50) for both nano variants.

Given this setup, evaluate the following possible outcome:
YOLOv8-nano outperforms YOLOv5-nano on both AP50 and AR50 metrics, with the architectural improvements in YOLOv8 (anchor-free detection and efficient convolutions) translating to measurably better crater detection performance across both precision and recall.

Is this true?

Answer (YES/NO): NO